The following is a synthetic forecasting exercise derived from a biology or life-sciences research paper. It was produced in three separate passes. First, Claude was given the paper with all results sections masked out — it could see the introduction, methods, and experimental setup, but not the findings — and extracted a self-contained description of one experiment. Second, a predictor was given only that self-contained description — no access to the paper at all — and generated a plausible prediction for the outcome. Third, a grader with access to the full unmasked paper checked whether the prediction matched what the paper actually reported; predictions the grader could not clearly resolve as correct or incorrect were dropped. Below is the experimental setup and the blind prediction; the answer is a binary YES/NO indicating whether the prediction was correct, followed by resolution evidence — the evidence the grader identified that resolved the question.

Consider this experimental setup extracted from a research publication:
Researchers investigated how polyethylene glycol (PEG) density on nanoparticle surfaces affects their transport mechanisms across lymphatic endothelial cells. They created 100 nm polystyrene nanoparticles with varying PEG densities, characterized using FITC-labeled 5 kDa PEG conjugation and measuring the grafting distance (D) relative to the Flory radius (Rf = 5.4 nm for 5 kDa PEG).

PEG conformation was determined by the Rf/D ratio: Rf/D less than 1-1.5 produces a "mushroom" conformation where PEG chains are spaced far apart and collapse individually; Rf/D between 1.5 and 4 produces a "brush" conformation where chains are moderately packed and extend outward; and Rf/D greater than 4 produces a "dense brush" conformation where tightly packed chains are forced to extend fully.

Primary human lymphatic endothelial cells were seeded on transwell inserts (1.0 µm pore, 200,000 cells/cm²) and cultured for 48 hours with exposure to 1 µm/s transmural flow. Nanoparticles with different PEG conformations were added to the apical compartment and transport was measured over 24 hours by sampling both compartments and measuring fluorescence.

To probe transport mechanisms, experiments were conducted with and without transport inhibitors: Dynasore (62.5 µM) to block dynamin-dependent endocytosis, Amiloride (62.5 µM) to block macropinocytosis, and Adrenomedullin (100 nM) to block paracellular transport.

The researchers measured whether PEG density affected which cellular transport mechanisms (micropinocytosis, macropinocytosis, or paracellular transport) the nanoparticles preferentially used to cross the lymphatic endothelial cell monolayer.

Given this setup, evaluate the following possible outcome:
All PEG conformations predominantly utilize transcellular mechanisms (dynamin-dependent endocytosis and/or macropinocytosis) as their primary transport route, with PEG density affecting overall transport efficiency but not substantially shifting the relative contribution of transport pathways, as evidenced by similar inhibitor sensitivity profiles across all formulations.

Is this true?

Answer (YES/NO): NO